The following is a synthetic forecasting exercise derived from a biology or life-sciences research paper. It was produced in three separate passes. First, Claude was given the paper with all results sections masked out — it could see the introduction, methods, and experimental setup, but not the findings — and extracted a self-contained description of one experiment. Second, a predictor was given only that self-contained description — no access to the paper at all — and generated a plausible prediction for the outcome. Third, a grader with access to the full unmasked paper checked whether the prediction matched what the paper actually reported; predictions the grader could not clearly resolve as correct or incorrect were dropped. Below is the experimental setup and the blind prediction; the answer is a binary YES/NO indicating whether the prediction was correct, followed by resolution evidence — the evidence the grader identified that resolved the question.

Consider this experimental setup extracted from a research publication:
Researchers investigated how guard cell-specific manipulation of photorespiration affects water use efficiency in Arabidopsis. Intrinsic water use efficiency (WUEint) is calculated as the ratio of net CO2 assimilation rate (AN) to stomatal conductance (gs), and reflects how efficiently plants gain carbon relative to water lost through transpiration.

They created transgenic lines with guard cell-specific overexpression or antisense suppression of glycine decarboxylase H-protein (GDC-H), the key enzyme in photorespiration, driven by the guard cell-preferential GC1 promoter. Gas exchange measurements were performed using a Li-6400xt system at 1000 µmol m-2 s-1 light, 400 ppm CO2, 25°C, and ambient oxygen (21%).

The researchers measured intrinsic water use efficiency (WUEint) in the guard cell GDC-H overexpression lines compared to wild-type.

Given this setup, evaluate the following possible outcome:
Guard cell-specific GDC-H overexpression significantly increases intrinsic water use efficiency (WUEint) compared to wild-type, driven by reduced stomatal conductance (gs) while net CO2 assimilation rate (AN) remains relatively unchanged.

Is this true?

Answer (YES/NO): NO